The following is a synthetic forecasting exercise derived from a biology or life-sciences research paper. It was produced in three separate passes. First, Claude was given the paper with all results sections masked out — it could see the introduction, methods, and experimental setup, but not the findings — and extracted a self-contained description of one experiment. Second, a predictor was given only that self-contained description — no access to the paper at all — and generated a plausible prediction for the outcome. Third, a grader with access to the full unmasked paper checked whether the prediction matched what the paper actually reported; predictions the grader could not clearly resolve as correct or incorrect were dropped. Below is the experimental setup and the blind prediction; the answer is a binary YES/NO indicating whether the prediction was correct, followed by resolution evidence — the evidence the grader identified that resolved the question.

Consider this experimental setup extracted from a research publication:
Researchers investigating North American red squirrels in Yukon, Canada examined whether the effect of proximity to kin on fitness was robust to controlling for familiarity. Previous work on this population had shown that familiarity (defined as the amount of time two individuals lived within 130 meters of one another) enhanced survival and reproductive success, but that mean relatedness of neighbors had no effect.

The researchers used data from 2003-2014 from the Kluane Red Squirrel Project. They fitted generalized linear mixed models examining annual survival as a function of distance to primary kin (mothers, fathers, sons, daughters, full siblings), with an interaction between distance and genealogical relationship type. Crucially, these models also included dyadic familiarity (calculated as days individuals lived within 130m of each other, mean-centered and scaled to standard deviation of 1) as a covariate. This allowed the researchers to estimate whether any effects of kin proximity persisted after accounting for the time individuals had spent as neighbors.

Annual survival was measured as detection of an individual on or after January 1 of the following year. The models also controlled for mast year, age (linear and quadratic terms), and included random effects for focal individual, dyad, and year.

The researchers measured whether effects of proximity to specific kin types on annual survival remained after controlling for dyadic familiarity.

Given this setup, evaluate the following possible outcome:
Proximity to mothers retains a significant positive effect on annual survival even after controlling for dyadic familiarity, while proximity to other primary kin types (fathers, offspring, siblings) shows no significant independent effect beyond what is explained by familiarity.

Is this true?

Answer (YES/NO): NO